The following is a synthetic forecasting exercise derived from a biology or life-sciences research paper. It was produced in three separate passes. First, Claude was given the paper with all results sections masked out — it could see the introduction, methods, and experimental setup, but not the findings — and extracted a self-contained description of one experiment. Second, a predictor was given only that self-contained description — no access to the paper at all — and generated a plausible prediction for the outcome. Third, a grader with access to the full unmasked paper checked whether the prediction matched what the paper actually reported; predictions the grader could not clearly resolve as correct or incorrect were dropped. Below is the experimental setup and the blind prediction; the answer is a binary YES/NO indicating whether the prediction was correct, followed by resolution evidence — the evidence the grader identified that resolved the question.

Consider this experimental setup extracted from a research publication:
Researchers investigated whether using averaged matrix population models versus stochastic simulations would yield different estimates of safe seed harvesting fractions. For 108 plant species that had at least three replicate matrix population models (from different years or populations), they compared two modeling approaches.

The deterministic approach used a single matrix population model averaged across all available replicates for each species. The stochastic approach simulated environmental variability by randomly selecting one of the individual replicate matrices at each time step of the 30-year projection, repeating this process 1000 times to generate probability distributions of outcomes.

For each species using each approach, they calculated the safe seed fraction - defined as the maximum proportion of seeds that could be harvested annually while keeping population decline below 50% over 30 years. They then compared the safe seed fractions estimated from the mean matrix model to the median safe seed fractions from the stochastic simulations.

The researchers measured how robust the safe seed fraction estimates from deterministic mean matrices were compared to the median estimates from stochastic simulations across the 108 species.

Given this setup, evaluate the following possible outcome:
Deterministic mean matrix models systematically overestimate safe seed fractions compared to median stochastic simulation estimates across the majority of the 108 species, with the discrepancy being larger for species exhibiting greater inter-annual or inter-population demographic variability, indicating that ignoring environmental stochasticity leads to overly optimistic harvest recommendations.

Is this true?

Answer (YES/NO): NO